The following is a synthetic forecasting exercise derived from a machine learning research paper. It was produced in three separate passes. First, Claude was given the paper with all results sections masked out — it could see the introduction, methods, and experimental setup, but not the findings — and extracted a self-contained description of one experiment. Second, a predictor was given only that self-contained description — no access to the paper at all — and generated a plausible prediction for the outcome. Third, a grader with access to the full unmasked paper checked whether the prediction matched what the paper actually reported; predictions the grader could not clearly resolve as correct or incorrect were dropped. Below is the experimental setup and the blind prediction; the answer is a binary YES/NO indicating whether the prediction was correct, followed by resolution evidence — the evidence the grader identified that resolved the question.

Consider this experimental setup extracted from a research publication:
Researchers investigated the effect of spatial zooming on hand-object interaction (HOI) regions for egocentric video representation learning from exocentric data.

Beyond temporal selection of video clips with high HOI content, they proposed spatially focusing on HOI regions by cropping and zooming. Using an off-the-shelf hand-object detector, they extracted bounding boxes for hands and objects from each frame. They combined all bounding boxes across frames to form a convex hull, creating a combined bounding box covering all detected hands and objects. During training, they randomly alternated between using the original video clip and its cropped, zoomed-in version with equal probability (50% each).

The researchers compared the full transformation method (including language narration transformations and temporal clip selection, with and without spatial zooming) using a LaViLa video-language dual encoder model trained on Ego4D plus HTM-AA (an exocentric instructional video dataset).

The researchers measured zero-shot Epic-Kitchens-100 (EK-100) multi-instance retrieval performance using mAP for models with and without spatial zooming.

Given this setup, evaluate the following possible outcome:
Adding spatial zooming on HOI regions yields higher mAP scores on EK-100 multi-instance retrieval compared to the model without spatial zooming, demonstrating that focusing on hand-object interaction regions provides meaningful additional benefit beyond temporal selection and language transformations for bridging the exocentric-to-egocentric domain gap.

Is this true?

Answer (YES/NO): YES